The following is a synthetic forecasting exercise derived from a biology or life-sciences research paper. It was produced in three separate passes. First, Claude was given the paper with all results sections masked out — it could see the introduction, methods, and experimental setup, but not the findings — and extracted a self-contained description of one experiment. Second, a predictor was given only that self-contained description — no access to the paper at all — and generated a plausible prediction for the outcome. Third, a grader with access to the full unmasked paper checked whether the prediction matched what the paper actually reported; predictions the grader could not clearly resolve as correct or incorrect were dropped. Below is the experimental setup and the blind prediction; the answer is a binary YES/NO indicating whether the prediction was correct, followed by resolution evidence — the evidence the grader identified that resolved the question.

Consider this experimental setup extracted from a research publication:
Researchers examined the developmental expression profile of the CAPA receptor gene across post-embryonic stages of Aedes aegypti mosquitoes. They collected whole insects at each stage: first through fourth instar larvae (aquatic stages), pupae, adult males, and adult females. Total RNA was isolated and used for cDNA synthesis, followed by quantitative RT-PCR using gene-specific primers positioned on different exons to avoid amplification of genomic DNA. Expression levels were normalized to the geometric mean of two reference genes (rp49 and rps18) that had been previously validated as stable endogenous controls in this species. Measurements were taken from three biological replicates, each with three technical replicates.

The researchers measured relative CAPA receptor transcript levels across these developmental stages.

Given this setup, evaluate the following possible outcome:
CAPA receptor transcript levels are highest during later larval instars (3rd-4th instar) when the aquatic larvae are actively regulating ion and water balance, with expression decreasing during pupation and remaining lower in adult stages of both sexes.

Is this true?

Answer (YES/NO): NO